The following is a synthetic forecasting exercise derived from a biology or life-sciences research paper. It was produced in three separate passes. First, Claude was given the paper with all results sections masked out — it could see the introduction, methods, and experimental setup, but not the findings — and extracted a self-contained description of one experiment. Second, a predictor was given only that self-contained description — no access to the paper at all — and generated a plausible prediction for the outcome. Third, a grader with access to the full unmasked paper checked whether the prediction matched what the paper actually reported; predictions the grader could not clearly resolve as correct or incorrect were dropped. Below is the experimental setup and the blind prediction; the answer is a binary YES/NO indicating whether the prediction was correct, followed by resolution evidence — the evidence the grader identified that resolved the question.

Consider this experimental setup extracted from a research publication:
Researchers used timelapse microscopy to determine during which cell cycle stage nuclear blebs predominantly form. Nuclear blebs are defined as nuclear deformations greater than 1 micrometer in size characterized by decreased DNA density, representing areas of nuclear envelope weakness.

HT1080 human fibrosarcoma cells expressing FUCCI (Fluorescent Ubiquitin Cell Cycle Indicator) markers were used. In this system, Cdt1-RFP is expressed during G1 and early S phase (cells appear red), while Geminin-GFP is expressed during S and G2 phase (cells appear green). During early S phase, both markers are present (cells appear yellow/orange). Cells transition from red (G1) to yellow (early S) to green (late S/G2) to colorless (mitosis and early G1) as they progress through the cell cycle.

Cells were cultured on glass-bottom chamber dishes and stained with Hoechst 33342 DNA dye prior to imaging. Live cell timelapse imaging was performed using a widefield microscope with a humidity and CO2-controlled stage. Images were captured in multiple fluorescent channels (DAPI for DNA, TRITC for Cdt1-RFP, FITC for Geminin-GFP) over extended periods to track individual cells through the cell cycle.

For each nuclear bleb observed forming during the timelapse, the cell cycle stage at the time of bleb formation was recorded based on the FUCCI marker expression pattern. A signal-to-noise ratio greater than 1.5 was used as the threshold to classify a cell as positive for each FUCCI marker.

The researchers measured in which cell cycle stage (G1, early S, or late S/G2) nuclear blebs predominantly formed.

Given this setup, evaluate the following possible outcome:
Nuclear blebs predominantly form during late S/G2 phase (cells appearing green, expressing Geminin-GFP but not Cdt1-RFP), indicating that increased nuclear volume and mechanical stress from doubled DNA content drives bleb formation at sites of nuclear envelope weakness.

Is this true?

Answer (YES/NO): NO